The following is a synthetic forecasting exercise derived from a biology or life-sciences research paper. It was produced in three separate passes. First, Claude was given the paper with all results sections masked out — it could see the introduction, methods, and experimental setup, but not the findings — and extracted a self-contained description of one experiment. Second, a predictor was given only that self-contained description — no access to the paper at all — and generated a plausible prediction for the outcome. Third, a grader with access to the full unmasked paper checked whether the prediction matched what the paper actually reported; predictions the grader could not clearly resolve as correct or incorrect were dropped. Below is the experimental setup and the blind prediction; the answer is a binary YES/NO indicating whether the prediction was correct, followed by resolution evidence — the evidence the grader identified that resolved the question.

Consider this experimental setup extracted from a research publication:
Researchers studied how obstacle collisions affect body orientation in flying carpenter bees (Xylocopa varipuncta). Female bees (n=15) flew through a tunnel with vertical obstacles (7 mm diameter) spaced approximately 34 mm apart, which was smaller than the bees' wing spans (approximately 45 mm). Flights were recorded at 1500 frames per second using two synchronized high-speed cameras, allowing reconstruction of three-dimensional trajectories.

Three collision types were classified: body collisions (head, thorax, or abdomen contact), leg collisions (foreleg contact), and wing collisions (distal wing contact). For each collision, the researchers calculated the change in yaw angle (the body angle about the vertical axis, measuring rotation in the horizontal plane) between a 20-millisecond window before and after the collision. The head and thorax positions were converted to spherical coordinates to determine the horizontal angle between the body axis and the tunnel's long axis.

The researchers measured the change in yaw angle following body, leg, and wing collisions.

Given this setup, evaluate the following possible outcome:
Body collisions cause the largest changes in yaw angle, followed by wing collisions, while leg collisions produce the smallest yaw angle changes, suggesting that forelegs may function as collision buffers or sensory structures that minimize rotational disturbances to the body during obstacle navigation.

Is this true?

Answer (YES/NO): NO